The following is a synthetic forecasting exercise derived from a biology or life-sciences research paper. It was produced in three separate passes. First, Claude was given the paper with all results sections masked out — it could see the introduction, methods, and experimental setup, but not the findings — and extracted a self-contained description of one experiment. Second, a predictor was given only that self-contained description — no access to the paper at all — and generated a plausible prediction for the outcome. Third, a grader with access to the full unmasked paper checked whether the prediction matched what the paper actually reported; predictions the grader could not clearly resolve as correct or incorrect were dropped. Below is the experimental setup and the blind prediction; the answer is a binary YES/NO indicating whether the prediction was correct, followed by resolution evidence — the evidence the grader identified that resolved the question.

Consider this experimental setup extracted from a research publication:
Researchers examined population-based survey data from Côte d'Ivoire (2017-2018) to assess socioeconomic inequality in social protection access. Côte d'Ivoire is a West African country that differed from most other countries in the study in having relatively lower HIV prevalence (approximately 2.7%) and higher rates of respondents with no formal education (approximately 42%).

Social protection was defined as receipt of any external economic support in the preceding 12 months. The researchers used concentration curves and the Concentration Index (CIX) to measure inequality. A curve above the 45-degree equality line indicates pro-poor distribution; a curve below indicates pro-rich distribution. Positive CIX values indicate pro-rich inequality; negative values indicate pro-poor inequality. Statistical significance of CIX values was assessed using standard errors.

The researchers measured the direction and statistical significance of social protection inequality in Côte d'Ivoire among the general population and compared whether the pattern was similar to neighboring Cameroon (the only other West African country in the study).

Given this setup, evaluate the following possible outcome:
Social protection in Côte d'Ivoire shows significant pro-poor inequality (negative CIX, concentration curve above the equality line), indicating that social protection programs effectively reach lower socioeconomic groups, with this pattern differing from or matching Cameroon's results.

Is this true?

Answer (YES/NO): NO